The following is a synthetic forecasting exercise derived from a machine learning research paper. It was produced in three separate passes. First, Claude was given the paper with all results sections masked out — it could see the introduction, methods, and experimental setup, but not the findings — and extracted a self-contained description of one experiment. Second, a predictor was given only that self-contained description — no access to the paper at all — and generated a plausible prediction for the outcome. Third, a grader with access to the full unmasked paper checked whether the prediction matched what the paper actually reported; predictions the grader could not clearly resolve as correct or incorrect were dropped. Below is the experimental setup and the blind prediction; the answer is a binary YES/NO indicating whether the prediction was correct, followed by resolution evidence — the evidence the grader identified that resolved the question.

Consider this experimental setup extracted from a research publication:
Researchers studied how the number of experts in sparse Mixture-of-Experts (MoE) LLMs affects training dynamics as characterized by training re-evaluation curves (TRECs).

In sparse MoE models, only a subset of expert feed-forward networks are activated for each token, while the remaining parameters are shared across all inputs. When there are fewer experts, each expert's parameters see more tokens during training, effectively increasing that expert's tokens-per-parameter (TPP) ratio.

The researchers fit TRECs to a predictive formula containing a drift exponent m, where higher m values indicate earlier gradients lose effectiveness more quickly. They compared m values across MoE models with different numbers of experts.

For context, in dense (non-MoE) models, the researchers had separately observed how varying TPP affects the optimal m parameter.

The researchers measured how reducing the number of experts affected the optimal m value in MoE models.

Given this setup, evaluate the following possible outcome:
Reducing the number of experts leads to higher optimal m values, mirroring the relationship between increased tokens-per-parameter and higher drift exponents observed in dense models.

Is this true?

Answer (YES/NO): YES